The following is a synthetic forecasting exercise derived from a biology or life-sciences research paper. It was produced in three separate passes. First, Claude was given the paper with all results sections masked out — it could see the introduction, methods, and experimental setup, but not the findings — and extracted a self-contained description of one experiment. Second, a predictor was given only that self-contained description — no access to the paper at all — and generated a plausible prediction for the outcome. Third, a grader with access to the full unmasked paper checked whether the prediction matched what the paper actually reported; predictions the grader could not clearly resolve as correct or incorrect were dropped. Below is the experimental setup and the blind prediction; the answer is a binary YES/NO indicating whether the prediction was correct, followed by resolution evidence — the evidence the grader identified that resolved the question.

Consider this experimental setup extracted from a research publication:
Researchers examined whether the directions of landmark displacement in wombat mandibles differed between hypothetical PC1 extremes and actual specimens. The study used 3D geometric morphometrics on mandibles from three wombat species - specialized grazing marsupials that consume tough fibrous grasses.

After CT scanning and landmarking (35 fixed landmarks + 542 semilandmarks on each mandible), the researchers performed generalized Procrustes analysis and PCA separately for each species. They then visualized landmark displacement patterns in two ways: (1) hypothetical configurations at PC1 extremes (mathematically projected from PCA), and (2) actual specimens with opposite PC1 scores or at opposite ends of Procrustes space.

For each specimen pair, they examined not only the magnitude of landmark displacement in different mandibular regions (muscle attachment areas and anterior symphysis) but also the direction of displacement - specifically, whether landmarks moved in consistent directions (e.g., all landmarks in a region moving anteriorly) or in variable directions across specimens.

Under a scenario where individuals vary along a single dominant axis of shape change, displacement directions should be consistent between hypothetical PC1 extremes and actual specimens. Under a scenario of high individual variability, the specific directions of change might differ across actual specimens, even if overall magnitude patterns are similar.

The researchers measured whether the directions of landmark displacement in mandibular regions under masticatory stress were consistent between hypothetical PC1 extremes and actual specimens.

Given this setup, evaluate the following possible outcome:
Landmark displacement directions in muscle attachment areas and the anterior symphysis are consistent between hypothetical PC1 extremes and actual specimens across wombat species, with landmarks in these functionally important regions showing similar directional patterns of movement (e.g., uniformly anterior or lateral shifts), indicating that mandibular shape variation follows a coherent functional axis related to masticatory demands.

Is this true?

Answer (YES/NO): NO